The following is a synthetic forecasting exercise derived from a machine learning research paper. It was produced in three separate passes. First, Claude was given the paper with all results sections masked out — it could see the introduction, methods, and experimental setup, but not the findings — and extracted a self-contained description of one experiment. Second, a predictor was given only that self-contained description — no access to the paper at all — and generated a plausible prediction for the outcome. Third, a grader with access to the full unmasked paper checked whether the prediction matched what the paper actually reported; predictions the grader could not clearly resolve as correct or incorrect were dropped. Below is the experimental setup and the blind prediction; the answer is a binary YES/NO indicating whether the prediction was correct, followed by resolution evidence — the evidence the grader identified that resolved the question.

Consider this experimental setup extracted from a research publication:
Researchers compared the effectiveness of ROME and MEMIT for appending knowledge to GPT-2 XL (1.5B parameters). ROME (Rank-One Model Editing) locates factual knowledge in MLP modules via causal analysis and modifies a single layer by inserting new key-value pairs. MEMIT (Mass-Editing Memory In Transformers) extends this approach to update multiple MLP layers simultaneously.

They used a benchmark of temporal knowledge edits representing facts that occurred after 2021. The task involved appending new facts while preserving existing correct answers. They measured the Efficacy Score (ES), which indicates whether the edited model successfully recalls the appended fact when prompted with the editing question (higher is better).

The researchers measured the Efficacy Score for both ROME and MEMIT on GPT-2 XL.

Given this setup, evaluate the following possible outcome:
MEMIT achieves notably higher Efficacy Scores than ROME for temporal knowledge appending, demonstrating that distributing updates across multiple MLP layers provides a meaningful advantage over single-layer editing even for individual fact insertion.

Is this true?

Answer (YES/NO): NO